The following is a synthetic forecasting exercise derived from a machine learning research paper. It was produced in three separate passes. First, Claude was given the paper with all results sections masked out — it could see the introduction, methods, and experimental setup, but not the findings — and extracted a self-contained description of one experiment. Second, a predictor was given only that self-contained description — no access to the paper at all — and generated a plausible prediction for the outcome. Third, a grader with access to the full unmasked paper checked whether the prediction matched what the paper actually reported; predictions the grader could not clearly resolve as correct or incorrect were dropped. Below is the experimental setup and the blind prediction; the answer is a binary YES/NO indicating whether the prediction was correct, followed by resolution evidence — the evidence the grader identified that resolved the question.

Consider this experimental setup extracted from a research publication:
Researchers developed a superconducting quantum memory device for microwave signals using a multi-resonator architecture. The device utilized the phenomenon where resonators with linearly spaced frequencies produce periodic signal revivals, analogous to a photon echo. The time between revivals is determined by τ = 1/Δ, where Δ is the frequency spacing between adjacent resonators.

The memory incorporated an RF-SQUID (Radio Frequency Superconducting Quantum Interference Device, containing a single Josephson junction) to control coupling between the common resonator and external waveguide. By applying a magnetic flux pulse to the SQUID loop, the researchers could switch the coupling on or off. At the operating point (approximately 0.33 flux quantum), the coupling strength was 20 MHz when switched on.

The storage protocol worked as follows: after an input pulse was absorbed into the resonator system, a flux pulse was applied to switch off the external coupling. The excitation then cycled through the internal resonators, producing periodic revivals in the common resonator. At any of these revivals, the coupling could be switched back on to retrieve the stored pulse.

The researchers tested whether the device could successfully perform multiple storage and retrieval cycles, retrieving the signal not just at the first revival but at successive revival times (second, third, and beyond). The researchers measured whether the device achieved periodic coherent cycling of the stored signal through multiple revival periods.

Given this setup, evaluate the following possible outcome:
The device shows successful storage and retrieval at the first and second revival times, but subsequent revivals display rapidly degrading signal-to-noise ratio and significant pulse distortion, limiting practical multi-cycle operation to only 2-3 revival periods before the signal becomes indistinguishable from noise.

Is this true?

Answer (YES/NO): NO